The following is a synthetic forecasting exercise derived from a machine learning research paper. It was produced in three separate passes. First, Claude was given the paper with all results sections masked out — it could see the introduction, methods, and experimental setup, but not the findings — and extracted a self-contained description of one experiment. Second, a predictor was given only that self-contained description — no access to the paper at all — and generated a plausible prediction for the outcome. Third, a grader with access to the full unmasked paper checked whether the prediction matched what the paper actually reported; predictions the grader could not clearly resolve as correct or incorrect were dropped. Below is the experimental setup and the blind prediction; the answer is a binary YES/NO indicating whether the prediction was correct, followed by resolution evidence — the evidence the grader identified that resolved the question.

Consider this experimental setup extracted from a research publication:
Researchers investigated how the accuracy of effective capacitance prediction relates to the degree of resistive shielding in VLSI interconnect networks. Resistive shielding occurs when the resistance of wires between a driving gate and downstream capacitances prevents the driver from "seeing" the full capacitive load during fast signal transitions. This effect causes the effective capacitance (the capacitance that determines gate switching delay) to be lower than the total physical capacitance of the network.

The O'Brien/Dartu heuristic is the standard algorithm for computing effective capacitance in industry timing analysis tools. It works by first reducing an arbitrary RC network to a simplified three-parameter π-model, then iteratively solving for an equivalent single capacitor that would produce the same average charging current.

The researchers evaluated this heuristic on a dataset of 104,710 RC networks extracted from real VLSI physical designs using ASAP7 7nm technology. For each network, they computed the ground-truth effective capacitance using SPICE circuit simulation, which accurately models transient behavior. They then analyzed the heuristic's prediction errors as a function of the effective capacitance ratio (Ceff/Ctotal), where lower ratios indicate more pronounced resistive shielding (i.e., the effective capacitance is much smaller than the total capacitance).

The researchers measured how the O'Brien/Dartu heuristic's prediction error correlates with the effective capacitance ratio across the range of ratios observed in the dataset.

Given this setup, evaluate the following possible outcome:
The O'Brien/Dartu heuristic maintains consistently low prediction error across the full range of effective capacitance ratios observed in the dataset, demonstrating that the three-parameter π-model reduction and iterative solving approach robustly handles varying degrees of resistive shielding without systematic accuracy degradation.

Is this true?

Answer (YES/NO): NO